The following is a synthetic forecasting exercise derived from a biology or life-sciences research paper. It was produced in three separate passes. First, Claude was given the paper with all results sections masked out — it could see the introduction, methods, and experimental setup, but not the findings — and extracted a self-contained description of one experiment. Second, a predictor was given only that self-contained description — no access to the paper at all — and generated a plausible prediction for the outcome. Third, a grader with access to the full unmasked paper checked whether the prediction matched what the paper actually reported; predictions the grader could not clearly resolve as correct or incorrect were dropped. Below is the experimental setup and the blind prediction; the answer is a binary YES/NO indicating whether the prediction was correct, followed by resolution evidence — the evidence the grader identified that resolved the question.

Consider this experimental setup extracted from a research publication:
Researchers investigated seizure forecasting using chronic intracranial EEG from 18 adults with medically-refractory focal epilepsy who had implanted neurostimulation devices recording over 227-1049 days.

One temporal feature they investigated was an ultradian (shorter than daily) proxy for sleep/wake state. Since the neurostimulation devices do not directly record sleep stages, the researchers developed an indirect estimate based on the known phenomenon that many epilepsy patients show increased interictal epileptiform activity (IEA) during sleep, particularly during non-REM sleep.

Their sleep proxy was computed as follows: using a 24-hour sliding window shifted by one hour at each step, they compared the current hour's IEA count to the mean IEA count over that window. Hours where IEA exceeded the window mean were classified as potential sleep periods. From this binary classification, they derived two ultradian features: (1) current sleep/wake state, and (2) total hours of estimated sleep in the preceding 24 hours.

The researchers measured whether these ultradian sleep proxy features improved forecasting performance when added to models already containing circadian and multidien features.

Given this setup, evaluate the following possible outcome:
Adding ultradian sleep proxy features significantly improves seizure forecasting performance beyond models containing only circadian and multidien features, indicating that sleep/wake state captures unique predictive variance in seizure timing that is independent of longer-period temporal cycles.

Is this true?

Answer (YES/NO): NO